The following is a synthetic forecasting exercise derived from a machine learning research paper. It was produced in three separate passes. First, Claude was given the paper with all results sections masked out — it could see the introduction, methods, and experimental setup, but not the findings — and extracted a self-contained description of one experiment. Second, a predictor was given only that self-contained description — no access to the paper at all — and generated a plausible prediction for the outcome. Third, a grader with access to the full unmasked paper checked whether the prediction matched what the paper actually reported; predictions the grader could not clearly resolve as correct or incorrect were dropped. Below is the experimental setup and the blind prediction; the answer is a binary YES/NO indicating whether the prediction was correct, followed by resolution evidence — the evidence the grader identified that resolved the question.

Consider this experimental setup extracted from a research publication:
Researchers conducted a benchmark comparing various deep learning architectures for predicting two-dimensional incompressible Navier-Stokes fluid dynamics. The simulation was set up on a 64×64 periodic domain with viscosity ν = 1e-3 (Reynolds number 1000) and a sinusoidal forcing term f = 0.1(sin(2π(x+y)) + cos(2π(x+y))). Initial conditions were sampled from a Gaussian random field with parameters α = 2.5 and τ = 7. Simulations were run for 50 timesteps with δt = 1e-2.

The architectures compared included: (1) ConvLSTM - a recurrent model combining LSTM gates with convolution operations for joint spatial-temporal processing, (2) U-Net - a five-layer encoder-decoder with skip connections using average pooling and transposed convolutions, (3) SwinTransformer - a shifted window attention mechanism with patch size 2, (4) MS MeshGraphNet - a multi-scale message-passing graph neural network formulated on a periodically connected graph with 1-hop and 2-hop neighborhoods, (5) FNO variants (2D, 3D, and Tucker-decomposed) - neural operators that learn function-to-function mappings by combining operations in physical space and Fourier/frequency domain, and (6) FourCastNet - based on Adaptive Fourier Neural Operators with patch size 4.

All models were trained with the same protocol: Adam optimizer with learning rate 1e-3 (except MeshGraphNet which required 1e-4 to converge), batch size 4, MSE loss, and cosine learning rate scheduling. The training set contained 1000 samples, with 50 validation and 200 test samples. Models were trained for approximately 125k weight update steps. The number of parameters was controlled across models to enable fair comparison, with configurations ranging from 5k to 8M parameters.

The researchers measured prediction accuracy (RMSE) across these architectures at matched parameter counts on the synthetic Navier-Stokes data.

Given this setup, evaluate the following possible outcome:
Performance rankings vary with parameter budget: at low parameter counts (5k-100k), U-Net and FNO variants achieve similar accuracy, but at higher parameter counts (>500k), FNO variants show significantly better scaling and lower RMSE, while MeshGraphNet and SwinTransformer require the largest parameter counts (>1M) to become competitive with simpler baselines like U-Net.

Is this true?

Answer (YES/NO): NO